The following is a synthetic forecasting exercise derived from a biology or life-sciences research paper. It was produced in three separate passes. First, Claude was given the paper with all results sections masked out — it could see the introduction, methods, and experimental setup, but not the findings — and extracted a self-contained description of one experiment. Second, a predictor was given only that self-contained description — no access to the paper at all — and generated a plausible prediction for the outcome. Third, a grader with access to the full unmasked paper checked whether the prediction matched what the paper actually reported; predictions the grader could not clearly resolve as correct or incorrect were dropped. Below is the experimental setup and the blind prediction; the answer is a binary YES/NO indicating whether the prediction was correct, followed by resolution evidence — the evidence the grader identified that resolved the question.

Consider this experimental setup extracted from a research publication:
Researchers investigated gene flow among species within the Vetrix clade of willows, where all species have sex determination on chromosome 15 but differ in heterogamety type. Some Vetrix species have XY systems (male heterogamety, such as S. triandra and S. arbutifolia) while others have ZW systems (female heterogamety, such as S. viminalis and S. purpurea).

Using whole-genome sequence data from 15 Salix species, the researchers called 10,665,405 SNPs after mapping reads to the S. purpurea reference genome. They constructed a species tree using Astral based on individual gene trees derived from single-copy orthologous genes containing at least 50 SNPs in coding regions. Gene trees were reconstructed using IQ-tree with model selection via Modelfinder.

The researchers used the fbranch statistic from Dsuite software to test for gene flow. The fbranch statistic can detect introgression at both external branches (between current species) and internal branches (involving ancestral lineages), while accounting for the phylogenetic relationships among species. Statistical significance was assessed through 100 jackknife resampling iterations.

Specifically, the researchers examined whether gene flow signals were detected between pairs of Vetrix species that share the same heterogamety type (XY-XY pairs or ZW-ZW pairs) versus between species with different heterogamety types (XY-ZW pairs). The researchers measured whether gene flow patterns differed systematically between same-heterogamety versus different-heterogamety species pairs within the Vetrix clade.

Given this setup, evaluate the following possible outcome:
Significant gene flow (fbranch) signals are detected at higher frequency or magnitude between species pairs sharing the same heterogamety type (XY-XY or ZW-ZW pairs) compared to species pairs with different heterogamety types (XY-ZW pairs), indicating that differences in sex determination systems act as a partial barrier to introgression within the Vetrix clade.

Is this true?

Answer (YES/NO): NO